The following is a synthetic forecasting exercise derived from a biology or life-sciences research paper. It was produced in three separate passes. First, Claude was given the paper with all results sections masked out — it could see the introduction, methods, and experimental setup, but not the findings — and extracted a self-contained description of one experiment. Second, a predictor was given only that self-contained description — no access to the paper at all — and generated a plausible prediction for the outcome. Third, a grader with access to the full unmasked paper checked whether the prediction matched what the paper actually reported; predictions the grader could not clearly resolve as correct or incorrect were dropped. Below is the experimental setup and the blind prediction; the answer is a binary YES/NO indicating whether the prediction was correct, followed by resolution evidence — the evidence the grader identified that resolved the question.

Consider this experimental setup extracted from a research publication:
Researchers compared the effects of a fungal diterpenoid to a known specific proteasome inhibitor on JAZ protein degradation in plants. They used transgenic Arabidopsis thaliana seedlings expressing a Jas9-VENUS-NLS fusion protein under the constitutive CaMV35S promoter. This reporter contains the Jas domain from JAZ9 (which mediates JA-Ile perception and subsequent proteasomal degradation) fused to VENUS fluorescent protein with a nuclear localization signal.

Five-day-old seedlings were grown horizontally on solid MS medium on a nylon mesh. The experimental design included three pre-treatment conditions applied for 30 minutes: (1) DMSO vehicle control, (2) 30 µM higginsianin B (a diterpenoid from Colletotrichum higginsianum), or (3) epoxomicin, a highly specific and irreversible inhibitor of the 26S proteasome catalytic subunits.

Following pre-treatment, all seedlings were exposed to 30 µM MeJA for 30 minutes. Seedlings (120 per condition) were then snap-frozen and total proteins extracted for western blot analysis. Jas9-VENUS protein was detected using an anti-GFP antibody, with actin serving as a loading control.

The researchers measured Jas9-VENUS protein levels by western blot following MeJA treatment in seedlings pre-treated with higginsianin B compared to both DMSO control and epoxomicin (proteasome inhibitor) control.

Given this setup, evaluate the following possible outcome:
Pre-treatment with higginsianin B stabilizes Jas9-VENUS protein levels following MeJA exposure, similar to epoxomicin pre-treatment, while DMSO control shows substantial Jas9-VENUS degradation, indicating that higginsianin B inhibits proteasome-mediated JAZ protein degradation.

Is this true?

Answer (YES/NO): YES